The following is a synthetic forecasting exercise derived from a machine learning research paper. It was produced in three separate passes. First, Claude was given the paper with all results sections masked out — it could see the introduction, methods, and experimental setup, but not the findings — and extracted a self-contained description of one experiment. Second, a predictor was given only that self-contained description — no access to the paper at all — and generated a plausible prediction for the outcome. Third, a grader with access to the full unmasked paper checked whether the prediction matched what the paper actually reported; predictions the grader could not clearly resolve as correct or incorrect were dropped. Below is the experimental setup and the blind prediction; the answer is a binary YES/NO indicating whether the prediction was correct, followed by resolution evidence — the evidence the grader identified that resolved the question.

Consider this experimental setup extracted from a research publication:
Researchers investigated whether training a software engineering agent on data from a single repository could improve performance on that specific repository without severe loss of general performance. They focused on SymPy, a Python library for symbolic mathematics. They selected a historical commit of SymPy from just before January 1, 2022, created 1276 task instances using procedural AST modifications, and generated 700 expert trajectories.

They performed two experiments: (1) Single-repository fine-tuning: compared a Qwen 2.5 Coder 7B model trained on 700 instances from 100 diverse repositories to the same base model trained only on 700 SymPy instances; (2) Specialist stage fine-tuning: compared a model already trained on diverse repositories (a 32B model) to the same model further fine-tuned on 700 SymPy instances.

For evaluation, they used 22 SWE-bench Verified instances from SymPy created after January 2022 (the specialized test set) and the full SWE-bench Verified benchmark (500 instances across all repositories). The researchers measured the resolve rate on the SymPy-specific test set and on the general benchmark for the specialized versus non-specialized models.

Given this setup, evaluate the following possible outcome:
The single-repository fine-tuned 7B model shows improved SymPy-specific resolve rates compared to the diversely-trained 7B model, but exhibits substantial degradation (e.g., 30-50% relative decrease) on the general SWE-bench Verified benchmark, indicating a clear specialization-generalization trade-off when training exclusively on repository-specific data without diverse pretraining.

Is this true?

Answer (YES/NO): NO